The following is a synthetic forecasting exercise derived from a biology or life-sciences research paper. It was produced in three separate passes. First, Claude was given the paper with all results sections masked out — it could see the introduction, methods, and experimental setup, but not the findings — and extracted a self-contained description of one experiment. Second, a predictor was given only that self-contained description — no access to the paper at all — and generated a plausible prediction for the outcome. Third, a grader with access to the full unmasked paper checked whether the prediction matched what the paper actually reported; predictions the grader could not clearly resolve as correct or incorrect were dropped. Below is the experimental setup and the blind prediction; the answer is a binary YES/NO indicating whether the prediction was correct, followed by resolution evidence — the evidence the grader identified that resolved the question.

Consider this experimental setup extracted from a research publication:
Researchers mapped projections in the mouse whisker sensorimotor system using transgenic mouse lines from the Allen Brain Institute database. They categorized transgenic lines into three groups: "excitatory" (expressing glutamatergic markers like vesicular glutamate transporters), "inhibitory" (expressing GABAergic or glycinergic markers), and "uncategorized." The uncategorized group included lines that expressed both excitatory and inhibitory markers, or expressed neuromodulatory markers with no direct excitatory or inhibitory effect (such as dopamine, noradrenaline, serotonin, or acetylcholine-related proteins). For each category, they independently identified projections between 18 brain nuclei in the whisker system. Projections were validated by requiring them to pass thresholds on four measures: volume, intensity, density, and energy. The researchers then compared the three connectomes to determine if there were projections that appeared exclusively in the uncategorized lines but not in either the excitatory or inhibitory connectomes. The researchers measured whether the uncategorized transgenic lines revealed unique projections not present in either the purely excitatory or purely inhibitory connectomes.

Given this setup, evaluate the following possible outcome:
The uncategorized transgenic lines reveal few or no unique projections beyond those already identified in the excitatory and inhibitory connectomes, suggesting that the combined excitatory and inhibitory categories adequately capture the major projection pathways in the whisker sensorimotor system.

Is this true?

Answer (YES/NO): NO